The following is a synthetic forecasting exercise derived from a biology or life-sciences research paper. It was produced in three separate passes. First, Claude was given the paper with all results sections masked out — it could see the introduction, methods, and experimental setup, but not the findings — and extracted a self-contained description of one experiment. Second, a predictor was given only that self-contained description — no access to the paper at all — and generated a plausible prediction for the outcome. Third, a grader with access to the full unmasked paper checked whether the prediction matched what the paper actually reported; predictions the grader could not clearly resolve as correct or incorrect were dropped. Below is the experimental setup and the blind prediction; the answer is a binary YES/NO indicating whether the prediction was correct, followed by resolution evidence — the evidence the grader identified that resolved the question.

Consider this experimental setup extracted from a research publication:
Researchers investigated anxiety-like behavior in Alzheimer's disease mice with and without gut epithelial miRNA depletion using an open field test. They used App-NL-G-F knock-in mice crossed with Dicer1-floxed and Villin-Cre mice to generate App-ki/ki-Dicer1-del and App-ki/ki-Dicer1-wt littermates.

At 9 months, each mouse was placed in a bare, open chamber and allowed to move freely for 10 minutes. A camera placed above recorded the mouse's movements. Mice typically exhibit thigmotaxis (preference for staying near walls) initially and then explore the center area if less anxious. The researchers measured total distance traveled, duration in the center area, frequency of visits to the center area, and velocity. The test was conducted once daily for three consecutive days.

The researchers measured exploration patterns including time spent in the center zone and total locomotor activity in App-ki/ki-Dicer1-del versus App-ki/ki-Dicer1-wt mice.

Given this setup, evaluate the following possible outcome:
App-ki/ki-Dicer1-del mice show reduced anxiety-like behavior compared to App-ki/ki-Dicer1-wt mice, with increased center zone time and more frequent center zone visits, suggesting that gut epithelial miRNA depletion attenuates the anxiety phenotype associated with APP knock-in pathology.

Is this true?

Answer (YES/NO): NO